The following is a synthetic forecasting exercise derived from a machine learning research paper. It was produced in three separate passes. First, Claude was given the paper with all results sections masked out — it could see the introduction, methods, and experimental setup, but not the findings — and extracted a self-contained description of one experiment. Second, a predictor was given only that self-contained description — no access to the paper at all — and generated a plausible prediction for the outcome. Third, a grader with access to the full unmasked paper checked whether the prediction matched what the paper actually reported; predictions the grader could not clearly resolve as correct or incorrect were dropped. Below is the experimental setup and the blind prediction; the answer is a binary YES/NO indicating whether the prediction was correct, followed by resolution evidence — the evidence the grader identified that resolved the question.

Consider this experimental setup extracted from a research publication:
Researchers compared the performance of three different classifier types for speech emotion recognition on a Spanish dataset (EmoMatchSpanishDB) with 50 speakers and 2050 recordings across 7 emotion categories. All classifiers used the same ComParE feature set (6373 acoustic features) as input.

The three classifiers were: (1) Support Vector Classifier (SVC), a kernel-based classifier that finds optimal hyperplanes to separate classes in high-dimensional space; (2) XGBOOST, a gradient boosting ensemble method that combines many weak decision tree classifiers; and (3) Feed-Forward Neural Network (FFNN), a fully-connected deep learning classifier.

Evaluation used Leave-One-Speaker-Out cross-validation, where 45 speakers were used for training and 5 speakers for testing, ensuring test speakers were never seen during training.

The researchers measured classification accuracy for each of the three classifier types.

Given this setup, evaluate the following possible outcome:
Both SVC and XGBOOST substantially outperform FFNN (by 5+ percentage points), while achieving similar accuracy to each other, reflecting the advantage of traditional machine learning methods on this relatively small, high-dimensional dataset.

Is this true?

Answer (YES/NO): NO